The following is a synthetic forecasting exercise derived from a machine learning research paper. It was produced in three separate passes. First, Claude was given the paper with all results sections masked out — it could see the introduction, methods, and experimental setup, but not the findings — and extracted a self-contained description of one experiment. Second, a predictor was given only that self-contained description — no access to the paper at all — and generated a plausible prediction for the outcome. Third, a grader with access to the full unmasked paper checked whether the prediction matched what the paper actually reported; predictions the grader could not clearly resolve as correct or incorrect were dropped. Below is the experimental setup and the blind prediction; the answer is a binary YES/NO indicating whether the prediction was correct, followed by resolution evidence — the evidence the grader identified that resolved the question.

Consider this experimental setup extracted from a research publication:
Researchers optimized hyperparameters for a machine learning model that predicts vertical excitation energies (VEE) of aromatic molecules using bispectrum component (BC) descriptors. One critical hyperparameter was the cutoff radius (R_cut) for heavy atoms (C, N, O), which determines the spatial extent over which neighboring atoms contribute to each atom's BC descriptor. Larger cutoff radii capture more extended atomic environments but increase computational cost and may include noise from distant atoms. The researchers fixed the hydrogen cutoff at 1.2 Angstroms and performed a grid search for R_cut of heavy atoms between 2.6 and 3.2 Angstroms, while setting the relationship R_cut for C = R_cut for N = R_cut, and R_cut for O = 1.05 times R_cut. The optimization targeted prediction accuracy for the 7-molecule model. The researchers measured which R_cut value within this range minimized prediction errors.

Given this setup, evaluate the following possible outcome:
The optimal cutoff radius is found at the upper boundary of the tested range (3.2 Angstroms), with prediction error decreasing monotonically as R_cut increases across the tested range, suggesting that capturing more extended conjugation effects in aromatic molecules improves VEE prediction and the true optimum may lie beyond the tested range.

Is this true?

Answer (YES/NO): NO